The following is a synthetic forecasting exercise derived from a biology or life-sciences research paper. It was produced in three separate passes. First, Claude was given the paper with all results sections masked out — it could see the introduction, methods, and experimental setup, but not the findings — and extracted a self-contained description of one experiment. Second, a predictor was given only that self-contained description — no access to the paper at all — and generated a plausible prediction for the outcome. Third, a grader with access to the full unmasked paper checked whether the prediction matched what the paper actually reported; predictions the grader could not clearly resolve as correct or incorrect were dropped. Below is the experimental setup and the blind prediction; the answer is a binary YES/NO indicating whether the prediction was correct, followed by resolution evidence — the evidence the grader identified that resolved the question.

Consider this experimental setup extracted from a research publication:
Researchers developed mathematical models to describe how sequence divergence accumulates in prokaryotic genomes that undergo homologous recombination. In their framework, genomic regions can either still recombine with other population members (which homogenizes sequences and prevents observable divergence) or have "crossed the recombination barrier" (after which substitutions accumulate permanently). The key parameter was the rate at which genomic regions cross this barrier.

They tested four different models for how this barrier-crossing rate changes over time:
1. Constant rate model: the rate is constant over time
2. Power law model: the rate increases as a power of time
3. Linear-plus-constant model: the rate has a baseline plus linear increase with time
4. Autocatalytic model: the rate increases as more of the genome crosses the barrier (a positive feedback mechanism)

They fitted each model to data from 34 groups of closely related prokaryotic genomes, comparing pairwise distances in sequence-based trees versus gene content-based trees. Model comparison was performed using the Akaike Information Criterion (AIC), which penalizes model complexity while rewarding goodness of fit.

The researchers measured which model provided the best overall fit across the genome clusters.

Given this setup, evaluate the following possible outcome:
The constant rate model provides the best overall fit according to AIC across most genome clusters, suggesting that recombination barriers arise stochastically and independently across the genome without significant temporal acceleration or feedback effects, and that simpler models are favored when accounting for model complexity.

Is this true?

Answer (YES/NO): NO